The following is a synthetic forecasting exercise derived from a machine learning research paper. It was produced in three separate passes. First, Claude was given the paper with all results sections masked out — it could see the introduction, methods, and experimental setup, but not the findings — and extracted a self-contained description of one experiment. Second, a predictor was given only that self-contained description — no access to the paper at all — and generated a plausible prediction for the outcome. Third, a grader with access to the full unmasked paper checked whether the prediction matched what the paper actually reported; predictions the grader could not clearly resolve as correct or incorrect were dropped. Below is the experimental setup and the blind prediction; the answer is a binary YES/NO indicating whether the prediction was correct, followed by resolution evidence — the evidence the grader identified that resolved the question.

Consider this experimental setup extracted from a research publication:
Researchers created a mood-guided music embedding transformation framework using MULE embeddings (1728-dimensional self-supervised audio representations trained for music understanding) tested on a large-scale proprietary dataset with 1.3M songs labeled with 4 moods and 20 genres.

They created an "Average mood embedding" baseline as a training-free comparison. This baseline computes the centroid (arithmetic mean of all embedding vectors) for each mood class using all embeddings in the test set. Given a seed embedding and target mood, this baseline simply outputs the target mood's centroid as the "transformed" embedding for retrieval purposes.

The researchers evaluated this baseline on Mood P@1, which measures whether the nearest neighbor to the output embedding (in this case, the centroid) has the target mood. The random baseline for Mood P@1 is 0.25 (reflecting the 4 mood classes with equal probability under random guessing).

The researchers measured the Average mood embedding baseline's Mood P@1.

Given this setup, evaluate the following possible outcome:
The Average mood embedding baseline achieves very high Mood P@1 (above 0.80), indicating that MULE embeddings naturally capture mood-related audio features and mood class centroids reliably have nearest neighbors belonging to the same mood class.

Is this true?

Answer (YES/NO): YES